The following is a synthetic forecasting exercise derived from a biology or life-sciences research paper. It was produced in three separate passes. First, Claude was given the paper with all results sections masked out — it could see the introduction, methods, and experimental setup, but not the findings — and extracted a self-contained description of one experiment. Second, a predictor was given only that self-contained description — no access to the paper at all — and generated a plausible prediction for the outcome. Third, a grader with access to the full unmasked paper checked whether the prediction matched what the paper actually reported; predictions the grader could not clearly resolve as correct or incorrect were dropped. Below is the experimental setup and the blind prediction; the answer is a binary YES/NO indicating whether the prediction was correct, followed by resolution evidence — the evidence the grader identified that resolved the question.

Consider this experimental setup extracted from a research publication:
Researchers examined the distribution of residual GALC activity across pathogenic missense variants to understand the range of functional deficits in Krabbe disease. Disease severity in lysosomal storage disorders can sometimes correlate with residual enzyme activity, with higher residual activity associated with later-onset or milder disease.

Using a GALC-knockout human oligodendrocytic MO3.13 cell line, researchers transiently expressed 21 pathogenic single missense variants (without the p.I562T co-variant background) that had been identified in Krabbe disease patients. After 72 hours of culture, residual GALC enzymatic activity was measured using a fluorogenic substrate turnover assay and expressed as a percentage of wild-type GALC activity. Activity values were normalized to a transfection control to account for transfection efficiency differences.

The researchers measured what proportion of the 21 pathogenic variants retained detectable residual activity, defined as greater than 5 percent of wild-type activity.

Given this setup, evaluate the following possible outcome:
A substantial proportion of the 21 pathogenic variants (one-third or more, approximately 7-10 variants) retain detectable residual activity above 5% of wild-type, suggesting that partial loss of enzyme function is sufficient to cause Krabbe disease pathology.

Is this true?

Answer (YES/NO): NO